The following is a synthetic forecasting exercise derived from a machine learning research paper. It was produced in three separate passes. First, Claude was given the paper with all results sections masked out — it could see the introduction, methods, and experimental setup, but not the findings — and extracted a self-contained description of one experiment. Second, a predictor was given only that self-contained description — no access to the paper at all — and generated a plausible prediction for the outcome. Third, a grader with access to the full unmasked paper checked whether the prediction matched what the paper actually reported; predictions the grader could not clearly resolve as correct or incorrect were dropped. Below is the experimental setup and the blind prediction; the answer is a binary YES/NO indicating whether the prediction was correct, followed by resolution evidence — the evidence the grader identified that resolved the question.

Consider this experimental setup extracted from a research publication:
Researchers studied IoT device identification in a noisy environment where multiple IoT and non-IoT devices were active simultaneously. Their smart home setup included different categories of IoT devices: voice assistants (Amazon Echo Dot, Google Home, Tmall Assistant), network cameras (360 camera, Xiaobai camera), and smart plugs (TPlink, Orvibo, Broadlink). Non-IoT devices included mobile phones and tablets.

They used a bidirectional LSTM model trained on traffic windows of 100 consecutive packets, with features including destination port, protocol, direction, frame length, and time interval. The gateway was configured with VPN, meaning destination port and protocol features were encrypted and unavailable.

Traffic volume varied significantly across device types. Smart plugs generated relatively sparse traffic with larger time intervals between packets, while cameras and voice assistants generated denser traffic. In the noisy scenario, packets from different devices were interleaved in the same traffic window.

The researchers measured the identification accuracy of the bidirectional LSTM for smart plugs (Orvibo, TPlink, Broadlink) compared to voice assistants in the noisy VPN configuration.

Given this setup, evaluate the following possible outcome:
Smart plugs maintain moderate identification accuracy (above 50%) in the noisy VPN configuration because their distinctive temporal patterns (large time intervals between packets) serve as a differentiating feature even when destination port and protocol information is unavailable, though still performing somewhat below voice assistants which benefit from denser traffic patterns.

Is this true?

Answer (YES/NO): NO